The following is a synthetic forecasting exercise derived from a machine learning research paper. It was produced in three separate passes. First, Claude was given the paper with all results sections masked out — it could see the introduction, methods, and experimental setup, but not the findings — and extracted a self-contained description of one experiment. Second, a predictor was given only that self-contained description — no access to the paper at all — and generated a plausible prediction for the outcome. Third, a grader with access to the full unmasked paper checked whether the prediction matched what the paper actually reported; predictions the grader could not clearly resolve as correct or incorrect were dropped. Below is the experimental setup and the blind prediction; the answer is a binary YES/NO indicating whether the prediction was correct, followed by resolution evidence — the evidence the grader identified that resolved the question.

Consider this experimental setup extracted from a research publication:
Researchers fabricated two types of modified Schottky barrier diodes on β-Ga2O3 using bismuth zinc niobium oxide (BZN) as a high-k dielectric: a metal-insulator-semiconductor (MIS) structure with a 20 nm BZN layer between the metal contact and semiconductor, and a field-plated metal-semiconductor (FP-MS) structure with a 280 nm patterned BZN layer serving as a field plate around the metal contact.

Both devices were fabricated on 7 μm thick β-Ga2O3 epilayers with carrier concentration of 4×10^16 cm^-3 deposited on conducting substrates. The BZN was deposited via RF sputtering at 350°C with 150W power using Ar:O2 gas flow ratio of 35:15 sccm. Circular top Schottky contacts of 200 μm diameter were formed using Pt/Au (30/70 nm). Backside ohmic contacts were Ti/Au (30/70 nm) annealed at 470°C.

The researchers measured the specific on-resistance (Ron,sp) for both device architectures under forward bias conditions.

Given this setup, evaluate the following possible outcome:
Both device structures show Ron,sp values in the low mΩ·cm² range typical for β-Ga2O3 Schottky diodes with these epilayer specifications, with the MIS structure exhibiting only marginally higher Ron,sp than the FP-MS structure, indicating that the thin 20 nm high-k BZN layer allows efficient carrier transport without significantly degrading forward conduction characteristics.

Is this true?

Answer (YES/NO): YES